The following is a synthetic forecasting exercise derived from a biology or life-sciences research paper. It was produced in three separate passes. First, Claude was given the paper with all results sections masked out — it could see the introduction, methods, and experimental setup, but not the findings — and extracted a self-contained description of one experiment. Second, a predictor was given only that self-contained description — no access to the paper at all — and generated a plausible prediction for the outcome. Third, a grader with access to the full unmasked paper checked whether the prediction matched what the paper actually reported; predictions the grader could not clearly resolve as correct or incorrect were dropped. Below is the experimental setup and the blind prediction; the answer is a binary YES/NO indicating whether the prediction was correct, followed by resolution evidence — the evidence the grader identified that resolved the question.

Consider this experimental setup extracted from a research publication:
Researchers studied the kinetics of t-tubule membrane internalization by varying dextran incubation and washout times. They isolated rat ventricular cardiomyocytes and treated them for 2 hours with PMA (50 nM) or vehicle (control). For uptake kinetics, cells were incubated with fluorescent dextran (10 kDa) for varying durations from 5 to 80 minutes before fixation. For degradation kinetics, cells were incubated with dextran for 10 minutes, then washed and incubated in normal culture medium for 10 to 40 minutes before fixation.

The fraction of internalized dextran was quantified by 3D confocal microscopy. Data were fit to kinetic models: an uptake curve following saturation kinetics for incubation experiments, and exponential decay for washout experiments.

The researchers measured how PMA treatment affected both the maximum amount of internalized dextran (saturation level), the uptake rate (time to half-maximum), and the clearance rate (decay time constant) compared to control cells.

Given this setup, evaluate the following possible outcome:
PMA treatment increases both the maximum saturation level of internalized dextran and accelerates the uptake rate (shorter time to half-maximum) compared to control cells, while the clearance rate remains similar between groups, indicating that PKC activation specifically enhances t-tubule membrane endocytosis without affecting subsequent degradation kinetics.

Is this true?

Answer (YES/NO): NO